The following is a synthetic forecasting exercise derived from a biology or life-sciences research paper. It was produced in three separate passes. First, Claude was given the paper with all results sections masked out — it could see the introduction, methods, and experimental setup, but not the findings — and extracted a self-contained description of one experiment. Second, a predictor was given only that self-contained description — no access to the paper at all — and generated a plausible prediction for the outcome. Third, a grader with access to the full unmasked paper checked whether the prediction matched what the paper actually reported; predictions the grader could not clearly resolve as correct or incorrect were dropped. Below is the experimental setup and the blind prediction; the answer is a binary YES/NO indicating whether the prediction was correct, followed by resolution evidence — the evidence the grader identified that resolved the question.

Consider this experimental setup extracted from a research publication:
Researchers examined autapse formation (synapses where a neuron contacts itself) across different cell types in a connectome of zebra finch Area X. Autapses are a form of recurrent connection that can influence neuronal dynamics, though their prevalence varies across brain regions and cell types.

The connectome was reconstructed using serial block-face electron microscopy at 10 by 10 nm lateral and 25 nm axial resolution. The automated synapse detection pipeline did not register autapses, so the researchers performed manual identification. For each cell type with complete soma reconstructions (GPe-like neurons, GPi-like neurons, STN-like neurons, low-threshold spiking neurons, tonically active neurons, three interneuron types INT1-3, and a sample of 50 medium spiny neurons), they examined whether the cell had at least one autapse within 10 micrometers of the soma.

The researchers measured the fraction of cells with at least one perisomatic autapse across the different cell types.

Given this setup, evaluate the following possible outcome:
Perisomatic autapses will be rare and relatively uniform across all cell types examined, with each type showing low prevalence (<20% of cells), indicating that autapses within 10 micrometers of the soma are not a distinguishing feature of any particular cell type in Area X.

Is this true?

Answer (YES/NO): NO